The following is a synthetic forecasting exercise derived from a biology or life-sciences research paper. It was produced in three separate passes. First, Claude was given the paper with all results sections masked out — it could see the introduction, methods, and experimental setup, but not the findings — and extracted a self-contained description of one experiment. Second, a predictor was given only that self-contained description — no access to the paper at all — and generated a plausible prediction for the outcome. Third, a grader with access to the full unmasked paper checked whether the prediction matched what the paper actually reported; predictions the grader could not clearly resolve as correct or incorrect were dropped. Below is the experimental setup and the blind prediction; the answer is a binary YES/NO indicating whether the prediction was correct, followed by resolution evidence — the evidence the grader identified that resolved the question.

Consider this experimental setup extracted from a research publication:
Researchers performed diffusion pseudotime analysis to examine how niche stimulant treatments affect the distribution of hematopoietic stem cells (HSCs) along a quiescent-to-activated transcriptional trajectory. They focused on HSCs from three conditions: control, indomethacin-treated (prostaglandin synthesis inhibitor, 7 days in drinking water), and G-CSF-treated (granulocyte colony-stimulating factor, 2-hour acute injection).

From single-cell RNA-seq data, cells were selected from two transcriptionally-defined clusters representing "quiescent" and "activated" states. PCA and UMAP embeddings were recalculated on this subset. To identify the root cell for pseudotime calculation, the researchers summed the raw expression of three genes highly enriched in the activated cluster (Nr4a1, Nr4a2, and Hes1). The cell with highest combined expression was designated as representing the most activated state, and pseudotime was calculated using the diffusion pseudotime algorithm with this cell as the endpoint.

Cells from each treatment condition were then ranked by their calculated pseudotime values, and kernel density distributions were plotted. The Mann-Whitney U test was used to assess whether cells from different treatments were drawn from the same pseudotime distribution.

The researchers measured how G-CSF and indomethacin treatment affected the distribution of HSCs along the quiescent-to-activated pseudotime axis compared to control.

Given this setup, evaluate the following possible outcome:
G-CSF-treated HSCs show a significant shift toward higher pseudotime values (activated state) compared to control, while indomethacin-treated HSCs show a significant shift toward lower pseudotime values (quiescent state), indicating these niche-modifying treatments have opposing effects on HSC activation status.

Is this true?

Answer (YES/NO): NO